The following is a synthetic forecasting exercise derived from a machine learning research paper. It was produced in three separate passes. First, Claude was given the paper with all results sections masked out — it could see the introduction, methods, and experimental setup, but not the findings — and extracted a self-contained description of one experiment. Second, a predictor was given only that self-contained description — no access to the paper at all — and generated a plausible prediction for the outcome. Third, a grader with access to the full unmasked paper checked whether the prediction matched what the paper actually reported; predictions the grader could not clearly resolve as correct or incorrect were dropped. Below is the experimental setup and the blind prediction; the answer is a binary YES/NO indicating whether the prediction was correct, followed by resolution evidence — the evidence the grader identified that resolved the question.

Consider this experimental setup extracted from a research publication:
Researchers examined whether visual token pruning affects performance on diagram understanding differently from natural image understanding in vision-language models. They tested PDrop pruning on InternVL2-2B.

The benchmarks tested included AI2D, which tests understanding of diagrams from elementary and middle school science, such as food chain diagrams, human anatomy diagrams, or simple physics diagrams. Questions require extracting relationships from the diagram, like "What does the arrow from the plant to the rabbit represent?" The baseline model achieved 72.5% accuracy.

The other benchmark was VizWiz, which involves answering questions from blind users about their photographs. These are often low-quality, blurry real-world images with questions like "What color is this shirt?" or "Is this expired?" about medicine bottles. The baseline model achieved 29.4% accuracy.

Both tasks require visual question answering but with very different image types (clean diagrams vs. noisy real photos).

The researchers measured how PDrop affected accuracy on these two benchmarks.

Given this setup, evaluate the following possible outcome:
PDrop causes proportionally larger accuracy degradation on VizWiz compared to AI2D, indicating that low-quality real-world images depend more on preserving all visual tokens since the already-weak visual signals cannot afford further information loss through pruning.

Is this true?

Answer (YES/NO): YES